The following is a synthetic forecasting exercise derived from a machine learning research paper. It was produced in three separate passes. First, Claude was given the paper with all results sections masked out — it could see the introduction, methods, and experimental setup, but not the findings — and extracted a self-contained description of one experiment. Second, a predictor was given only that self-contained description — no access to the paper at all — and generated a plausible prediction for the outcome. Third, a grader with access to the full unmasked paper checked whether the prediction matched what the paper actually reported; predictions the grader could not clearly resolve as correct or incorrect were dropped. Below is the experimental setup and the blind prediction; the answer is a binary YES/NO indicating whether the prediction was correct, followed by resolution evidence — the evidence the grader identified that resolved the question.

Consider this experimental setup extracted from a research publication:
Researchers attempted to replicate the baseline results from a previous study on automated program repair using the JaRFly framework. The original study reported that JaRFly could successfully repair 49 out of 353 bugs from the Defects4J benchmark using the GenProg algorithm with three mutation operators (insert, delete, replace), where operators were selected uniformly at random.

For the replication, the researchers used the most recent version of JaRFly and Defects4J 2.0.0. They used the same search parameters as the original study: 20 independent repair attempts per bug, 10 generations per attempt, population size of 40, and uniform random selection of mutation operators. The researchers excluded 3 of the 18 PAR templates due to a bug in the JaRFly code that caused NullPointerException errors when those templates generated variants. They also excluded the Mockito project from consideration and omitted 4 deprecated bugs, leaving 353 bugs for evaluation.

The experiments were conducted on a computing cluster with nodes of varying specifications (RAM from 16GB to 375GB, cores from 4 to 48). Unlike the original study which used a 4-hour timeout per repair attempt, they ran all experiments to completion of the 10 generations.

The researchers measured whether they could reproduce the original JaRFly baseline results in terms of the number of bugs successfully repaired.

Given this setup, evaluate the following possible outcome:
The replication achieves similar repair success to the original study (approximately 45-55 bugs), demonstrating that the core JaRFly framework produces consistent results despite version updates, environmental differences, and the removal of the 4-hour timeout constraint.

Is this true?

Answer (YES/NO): NO